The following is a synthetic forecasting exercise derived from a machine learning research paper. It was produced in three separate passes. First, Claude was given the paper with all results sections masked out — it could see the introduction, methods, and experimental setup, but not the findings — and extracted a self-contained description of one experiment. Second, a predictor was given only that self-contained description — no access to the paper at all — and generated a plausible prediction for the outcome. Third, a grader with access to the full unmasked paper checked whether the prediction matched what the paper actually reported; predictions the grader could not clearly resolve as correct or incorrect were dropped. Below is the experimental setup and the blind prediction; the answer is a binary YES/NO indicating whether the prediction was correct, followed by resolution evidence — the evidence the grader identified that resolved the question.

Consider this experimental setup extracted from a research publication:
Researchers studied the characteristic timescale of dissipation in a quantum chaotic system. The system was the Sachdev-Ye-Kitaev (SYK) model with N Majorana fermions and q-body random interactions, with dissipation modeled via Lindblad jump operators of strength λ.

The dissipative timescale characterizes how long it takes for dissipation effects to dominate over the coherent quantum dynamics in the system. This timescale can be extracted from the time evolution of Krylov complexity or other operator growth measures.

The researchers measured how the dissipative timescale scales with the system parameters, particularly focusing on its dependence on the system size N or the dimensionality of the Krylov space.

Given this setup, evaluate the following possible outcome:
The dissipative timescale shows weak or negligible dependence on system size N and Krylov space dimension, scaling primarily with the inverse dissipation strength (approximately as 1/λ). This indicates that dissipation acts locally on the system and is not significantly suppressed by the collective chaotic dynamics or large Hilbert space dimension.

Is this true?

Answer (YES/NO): NO